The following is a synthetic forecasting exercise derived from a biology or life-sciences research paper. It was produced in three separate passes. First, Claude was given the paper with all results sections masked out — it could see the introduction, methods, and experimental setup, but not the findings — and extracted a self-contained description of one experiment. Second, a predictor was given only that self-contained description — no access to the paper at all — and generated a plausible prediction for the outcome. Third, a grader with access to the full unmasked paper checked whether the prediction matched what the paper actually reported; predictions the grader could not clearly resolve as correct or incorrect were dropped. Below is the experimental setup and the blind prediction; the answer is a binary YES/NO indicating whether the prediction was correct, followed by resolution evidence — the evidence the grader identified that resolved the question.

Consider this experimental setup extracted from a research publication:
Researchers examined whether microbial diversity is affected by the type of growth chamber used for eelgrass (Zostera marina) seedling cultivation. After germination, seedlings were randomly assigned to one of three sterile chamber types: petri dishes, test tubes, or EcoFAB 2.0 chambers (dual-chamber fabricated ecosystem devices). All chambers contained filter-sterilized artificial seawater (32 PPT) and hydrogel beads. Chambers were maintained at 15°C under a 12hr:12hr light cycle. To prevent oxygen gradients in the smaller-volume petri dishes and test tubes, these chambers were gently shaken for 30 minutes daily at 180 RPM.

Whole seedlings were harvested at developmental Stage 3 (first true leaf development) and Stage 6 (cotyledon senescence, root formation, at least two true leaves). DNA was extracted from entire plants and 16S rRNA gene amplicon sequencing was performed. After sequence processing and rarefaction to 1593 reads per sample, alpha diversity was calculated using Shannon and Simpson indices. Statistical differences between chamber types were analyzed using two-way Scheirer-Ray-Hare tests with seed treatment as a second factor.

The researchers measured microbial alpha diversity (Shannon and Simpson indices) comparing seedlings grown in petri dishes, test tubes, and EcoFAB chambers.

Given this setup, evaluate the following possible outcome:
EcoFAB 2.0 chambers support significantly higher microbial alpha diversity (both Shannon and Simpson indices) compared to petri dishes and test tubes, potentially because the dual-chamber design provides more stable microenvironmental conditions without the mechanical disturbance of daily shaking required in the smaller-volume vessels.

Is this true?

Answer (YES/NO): NO